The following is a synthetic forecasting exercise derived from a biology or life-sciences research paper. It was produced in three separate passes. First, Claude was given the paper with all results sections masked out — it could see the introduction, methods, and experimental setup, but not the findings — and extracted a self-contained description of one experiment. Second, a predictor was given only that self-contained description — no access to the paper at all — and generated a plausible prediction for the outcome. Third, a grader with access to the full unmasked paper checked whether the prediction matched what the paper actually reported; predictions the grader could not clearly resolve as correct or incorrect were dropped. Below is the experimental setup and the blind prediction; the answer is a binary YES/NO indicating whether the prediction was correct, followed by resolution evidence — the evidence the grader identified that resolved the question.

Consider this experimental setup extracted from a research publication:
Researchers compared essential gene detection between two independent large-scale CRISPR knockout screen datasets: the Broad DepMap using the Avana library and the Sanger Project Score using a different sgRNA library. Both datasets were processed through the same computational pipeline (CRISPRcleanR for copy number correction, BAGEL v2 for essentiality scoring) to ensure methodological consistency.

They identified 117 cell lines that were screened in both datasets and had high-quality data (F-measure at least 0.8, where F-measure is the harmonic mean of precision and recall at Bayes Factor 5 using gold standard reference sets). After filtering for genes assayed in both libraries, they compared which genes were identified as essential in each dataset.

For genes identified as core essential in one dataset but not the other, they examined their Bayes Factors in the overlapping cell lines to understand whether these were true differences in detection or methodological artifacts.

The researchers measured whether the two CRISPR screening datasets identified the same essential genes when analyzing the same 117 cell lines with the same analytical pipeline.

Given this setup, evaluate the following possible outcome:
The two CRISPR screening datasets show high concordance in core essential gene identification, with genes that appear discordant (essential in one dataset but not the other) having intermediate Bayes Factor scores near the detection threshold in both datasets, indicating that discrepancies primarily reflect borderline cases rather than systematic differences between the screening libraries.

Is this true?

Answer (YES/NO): NO